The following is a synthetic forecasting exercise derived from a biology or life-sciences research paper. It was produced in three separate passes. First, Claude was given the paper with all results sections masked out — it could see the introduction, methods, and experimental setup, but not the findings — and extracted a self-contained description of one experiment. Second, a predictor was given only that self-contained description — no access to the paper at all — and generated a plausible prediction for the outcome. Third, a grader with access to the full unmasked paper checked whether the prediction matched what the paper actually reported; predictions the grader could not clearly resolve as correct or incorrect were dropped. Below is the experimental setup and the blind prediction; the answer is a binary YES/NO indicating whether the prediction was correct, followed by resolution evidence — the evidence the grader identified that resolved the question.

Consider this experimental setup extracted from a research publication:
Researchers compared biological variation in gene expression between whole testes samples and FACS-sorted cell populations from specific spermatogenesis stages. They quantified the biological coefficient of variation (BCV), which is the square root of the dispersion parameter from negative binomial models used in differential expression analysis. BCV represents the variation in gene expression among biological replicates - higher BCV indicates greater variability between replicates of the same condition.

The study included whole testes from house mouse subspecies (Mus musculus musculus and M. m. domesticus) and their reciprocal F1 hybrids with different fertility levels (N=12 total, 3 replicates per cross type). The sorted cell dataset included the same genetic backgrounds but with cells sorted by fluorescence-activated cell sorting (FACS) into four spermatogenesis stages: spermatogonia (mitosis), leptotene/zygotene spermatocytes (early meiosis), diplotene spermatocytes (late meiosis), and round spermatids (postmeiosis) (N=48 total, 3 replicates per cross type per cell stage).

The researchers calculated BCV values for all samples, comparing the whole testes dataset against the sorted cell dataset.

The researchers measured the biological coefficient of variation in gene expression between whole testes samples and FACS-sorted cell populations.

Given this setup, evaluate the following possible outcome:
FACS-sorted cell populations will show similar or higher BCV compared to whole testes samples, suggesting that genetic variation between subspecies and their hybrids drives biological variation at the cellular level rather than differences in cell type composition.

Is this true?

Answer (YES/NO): NO